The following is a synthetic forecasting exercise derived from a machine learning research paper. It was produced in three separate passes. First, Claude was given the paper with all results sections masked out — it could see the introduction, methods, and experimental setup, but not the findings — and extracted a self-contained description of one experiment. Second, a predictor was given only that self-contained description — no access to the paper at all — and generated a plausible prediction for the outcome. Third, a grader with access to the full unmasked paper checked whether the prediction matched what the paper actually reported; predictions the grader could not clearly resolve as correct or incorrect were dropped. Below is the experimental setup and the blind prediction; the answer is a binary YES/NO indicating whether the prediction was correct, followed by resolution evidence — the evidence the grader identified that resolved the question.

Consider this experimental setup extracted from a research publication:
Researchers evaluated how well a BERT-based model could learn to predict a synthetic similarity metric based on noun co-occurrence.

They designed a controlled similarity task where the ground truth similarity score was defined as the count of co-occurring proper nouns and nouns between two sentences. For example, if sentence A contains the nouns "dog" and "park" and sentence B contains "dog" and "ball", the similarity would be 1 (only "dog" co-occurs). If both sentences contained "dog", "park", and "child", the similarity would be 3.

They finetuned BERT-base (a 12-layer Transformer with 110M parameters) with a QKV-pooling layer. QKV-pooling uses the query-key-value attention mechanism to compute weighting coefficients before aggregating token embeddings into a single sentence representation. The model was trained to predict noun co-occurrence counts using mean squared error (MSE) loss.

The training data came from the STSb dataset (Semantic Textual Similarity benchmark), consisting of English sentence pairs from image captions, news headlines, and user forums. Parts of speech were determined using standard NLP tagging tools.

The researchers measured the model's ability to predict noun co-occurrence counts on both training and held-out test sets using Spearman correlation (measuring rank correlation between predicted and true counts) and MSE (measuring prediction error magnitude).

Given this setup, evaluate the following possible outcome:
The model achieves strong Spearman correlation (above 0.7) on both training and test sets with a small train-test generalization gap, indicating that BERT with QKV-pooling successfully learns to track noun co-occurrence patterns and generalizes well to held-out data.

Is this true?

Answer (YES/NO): YES